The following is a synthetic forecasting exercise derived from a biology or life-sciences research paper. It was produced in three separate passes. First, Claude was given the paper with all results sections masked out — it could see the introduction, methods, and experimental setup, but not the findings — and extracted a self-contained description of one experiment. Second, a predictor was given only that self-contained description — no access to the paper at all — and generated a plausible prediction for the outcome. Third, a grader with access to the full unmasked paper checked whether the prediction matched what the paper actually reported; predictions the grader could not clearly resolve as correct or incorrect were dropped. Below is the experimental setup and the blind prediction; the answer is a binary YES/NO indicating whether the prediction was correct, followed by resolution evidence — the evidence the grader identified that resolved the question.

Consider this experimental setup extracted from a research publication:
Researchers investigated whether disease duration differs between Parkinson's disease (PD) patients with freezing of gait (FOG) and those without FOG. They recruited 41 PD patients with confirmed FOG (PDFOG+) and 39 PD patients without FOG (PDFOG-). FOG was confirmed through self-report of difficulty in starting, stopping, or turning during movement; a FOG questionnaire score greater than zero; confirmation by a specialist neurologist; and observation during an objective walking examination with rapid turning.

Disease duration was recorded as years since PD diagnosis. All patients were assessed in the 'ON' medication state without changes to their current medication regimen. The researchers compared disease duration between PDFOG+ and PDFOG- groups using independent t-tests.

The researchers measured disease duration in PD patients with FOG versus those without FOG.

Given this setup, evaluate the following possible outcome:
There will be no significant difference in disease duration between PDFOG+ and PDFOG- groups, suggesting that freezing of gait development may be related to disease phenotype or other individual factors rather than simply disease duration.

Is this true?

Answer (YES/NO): YES